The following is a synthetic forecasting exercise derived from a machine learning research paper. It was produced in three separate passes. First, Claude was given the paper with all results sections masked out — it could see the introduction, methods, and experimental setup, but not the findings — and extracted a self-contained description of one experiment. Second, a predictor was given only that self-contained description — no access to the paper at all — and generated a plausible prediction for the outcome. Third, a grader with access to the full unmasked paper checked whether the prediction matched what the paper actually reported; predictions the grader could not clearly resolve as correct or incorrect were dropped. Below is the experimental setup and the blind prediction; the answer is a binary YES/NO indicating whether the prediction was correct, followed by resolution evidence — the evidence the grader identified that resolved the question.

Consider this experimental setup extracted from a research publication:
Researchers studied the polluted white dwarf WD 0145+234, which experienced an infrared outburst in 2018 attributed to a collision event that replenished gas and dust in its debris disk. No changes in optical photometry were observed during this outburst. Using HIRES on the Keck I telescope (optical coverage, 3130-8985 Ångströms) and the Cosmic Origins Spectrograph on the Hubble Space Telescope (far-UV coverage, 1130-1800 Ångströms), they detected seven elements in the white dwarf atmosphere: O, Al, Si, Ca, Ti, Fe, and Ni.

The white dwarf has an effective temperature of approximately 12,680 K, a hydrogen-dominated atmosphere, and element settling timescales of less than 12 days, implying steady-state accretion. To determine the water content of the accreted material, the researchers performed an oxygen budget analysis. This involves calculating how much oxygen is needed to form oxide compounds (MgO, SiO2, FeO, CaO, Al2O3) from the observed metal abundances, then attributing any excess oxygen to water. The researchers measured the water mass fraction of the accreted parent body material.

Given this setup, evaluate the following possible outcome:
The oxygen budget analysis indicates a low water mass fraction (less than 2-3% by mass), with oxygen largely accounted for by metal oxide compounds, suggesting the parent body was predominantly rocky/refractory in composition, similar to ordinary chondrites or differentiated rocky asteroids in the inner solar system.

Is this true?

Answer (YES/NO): NO